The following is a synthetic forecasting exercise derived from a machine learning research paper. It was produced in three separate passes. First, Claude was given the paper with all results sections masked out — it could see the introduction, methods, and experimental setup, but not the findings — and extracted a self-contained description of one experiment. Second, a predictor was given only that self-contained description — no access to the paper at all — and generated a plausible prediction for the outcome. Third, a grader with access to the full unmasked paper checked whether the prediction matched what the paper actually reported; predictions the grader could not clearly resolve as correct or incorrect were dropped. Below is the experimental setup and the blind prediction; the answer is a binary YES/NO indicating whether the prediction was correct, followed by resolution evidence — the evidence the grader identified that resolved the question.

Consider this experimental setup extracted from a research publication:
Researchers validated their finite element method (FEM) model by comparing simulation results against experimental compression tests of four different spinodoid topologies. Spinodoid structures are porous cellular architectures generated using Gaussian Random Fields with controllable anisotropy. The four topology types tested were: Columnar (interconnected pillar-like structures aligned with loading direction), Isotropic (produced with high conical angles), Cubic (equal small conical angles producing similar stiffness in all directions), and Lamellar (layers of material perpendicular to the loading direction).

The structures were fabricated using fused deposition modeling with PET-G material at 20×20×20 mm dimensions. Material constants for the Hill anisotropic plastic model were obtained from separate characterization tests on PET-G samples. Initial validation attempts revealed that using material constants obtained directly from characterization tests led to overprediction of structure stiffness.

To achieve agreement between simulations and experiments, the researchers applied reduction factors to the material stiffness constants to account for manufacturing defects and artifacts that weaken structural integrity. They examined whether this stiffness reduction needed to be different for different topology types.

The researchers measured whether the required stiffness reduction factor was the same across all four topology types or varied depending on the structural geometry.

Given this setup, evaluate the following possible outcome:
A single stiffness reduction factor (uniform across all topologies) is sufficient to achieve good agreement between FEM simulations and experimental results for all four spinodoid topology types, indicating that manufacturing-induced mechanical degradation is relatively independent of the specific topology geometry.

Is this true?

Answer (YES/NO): NO